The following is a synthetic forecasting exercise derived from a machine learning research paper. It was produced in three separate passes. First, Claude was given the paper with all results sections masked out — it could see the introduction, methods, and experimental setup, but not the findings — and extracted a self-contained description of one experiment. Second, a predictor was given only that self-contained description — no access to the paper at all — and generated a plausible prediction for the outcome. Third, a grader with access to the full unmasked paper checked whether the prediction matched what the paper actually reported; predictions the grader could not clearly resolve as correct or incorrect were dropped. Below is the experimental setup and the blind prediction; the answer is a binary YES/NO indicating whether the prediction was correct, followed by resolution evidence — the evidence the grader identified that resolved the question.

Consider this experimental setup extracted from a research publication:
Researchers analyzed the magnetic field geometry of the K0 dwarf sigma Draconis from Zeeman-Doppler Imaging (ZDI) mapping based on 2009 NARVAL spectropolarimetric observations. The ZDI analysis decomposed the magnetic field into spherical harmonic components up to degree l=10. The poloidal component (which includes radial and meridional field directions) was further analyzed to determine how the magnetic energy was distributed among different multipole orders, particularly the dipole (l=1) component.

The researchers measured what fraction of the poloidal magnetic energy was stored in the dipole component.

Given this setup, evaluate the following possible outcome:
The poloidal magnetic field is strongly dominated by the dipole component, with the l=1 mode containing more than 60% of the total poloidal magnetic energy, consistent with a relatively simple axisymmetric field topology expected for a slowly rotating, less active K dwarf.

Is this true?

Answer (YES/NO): NO